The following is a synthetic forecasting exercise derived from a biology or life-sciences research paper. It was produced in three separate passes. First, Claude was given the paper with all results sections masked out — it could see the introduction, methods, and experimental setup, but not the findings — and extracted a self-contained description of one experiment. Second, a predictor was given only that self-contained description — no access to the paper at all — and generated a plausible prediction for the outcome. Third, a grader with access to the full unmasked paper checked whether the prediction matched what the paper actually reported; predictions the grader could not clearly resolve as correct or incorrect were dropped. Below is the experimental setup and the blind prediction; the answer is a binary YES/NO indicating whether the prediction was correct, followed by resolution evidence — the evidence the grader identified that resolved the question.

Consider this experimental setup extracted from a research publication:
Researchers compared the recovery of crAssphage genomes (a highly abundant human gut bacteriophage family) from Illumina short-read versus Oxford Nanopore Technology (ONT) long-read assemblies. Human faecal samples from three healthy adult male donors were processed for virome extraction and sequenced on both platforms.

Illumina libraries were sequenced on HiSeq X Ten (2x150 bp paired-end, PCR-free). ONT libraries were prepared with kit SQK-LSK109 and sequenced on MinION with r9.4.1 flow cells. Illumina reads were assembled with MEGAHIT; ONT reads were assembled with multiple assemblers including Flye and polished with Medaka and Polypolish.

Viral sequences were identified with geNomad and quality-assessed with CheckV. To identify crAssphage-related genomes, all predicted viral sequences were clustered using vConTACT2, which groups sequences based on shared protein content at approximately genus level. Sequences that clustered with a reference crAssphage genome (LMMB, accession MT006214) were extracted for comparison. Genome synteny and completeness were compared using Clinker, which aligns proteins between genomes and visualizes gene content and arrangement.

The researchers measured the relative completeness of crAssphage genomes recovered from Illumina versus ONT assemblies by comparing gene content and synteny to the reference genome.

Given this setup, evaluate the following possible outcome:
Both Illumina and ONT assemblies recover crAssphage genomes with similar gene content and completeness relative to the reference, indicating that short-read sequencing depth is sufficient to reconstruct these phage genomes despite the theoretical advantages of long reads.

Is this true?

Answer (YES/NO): NO